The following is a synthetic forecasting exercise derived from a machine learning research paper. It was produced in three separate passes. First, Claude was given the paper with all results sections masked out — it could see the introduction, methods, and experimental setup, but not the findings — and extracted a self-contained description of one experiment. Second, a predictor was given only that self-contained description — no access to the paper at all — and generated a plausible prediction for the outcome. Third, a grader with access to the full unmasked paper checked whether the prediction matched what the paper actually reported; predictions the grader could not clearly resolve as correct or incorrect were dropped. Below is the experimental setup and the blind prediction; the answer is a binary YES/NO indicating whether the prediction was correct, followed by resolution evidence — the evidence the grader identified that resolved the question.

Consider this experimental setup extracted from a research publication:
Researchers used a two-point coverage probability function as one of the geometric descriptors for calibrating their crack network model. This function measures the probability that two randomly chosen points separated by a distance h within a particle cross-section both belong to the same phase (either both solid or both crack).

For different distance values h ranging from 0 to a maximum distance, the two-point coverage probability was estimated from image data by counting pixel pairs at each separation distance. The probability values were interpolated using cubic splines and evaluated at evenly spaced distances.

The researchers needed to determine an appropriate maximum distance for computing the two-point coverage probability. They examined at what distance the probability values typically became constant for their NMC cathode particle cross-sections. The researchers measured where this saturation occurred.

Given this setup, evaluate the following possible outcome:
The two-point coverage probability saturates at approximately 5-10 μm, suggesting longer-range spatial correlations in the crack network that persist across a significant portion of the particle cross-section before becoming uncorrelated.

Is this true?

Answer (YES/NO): NO